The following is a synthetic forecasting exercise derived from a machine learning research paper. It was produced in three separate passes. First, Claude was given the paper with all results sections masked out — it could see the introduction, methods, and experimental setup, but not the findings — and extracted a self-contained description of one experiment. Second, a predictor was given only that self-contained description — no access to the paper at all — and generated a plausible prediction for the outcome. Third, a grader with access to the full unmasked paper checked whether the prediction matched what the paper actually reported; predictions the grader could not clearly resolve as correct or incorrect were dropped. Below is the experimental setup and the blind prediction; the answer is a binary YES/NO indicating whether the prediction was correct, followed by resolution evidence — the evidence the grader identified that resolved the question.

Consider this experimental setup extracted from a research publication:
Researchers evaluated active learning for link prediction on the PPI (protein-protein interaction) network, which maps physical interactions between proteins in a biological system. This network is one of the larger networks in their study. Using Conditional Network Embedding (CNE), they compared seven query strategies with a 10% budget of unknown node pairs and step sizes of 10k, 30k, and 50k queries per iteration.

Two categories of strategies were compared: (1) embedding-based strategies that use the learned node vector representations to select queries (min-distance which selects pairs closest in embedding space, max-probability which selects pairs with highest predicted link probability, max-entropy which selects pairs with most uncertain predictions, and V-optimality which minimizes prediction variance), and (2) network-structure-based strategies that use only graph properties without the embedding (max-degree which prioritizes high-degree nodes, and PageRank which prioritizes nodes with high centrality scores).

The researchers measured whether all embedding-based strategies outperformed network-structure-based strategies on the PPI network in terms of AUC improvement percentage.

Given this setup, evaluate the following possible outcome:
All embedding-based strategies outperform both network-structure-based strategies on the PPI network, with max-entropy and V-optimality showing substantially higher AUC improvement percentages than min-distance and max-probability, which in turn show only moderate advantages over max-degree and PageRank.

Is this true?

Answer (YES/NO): NO